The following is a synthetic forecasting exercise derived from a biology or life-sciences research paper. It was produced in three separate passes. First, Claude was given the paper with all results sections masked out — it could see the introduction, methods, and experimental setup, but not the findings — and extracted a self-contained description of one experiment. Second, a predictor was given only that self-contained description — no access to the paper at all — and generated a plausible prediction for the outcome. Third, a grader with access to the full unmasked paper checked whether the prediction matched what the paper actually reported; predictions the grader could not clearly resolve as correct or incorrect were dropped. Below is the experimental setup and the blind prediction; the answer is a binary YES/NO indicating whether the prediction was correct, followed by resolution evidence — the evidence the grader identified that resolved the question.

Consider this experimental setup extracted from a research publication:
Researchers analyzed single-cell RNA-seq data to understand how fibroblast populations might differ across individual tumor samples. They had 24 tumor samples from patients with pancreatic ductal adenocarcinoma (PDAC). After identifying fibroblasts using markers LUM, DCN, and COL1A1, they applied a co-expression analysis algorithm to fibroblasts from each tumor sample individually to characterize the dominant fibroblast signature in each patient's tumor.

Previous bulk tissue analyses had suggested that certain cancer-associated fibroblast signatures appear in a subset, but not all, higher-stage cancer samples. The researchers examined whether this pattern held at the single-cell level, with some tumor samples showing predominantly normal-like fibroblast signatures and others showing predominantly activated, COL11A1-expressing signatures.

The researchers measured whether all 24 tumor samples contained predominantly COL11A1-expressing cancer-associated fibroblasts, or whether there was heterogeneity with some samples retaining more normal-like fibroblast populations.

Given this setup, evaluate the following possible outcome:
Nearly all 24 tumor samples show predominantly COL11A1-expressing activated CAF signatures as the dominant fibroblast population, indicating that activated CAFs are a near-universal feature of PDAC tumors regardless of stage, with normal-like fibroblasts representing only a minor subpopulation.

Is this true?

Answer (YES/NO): NO